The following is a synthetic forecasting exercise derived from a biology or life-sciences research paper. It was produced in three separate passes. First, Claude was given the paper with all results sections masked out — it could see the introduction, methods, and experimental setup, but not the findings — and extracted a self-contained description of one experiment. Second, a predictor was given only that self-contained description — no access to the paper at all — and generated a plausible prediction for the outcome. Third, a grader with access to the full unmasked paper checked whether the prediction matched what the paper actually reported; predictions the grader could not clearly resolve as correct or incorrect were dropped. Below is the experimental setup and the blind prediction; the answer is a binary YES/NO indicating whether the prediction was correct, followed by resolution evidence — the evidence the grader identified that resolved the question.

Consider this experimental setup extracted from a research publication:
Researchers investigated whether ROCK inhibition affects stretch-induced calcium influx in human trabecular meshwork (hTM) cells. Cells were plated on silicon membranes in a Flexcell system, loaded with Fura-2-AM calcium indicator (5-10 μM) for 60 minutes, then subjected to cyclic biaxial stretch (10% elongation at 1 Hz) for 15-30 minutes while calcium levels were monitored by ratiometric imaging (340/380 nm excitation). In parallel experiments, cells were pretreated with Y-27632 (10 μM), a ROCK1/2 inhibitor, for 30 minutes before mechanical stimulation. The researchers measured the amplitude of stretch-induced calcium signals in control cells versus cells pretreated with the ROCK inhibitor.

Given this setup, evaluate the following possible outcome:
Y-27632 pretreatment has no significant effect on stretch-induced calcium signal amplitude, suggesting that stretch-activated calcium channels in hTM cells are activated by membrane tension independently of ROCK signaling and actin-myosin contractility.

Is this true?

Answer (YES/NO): YES